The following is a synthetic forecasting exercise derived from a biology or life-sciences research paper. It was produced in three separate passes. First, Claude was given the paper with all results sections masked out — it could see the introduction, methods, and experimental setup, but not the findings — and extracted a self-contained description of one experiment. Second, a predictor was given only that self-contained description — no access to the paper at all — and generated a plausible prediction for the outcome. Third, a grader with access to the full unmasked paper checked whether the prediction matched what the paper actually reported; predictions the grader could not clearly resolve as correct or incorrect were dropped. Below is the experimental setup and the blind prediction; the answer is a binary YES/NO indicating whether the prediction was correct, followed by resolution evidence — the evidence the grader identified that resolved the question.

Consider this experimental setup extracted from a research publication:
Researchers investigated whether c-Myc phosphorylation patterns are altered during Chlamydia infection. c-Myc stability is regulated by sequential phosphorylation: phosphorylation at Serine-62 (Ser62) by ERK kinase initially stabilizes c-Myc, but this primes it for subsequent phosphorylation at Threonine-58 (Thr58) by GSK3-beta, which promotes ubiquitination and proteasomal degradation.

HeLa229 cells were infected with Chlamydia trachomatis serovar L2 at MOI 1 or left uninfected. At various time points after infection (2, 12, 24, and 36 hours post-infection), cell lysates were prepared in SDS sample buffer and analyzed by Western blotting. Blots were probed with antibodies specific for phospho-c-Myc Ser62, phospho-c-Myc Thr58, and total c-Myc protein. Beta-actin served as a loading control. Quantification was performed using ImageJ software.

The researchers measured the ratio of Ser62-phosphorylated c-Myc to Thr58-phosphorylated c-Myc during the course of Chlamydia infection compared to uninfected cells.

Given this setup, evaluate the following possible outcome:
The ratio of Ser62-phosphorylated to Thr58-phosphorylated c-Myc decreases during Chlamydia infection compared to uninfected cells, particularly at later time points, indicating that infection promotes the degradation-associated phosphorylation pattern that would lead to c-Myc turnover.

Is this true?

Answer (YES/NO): NO